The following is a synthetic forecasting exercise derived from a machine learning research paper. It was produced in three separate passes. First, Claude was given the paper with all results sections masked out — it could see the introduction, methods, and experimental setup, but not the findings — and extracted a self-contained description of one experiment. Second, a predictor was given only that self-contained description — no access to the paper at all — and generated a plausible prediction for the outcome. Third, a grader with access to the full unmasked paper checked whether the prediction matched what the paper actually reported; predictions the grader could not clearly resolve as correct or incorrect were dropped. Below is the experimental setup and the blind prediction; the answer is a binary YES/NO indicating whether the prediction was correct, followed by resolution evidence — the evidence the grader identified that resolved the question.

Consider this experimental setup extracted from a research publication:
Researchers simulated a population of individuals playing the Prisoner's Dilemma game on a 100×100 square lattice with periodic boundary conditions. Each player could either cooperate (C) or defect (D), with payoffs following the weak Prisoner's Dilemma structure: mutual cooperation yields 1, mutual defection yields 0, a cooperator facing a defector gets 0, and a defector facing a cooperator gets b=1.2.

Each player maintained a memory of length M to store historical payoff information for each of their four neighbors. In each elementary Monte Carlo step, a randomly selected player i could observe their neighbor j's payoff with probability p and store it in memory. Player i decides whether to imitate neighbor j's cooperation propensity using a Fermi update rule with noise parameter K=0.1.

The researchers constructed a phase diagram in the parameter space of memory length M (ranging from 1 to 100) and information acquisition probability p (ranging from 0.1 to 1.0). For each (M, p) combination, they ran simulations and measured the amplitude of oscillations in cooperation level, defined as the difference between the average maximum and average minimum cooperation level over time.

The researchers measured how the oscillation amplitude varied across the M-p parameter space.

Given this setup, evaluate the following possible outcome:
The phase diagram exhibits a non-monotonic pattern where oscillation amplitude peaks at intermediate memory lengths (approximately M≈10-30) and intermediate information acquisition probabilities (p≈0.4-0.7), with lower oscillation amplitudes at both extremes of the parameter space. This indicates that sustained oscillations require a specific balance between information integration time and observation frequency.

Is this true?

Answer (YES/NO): NO